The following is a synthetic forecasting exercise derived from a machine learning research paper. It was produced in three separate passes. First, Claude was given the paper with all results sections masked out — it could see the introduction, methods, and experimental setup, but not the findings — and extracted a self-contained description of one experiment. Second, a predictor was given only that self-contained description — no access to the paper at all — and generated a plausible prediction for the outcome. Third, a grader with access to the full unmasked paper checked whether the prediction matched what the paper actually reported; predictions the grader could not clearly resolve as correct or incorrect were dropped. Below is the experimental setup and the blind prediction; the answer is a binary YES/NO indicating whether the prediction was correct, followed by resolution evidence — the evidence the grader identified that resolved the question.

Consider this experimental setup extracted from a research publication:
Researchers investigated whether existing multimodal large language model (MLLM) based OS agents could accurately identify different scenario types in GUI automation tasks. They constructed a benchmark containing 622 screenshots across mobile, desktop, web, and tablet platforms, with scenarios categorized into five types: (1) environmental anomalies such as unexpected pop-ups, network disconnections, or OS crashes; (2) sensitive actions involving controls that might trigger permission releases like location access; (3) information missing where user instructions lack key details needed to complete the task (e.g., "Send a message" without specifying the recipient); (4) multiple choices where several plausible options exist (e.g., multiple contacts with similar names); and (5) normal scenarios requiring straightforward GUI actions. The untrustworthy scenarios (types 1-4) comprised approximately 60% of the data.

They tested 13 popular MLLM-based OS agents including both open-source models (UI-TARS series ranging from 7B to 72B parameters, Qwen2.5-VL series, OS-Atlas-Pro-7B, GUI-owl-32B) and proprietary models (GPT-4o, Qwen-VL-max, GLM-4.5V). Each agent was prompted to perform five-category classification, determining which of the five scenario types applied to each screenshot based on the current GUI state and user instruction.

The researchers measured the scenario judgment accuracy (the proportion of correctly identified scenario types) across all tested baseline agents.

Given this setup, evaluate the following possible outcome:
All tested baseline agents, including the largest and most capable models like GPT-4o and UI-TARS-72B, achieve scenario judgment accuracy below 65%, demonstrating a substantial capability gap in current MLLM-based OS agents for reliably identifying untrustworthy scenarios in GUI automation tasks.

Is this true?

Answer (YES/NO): YES